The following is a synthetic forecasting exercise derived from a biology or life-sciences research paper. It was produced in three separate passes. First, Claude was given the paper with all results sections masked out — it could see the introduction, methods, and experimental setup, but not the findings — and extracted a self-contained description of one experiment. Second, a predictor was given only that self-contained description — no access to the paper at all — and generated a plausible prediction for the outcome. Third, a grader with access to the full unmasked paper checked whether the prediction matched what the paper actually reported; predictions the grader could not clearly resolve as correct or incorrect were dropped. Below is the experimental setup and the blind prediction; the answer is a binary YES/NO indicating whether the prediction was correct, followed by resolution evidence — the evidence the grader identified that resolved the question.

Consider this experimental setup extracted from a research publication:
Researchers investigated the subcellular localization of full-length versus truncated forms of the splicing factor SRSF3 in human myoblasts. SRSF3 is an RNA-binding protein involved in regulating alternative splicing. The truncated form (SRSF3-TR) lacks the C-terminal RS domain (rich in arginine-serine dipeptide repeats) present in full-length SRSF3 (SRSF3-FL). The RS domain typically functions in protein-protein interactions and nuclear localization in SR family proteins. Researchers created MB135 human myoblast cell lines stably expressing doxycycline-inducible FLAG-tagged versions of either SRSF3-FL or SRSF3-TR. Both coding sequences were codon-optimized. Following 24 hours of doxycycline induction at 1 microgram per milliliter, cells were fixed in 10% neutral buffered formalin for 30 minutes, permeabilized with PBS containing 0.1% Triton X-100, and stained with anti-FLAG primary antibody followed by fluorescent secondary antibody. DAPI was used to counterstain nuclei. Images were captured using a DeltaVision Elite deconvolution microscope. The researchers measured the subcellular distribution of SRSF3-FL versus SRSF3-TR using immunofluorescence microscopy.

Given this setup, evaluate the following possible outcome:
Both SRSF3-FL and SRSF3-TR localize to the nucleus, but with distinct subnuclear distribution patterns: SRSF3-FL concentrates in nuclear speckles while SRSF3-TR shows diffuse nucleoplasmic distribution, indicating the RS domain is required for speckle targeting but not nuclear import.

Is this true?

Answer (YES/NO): NO